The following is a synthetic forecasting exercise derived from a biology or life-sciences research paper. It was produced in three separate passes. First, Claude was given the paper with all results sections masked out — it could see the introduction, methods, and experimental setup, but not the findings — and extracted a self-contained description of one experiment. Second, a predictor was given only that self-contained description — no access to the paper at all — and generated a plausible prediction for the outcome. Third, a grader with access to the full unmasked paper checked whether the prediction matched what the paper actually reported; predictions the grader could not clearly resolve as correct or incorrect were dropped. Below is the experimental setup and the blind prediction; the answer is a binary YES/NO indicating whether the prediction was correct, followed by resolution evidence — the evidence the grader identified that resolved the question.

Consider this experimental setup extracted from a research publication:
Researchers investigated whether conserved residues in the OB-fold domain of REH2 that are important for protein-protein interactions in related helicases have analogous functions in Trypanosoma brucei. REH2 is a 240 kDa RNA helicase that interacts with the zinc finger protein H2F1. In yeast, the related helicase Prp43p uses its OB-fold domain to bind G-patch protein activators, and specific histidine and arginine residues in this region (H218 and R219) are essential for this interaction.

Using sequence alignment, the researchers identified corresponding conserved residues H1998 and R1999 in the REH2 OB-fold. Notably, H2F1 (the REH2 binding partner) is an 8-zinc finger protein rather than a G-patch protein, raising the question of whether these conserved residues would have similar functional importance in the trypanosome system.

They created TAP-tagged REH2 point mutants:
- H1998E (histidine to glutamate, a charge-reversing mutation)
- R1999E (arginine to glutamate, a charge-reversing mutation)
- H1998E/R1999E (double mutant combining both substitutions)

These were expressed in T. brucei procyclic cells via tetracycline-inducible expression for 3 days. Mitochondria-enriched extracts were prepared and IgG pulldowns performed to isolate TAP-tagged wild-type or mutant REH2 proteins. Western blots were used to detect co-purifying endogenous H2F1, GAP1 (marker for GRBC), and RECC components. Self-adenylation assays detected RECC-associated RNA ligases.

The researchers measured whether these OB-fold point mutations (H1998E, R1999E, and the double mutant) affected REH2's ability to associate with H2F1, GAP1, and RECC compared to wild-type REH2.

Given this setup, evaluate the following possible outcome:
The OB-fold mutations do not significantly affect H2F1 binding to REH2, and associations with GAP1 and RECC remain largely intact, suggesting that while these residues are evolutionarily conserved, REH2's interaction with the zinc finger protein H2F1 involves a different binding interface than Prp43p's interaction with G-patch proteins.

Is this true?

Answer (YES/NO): NO